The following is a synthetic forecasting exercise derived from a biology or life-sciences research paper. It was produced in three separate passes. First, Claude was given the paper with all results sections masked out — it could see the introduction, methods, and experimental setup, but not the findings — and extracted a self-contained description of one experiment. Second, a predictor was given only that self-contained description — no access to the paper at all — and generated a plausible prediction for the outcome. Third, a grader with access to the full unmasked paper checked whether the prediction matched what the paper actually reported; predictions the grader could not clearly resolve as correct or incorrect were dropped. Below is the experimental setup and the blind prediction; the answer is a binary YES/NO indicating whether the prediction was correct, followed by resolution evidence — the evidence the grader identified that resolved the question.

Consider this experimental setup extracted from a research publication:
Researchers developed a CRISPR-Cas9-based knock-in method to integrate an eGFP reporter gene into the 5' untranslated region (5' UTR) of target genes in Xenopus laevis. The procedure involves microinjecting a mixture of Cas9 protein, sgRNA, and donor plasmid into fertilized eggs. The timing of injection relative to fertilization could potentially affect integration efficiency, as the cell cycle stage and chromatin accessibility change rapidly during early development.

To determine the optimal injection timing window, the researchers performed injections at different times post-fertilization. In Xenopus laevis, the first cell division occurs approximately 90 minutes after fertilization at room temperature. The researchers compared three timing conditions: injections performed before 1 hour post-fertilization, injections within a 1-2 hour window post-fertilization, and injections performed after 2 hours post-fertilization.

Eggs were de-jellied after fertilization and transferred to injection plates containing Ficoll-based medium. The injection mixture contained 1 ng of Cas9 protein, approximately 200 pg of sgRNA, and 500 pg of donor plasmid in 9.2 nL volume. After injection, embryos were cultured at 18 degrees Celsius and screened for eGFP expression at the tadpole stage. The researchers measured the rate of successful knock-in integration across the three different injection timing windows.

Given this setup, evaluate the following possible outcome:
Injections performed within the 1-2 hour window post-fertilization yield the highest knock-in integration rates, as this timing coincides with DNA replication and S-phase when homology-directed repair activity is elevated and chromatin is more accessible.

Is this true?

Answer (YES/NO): YES